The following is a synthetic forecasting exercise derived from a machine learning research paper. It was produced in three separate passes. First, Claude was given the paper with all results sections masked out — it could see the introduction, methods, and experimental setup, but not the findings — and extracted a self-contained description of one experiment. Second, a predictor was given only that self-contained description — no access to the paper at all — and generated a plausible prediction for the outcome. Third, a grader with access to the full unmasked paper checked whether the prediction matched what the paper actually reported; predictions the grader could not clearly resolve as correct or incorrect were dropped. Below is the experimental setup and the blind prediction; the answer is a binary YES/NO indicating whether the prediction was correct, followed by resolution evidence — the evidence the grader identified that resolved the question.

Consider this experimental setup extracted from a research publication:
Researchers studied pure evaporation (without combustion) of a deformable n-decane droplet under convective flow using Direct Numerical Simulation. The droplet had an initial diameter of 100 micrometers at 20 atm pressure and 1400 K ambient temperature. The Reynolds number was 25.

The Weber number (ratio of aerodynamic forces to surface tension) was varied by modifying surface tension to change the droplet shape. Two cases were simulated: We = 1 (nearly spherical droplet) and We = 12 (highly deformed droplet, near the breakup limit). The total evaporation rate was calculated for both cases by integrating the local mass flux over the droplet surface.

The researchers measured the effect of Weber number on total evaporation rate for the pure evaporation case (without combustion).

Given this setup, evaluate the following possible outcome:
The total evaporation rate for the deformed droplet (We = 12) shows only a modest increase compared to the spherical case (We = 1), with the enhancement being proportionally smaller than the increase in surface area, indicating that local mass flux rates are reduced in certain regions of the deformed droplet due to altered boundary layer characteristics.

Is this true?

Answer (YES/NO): NO